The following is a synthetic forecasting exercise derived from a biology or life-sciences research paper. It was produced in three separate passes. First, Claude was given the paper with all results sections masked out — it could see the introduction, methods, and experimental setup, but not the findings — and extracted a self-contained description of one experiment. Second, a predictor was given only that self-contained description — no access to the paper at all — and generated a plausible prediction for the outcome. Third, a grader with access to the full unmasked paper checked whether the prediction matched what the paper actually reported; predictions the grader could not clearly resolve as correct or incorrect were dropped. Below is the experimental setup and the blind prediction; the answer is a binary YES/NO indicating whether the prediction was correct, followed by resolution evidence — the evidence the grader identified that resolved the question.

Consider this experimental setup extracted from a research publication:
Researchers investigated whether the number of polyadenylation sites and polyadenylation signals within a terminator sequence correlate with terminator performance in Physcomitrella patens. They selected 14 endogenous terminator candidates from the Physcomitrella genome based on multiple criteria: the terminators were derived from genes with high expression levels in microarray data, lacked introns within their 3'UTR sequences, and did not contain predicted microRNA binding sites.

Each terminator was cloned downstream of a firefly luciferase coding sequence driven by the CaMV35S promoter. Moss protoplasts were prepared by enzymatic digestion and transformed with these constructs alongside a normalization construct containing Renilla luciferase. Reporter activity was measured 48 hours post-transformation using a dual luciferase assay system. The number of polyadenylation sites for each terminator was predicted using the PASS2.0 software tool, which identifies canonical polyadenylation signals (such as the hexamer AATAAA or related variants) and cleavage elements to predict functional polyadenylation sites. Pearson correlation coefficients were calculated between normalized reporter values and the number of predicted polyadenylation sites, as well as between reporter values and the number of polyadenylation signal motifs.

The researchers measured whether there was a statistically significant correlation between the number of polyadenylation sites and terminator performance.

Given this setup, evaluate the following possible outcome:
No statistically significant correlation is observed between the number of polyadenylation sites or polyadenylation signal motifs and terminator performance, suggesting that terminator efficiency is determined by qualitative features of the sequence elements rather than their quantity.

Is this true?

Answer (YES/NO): NO